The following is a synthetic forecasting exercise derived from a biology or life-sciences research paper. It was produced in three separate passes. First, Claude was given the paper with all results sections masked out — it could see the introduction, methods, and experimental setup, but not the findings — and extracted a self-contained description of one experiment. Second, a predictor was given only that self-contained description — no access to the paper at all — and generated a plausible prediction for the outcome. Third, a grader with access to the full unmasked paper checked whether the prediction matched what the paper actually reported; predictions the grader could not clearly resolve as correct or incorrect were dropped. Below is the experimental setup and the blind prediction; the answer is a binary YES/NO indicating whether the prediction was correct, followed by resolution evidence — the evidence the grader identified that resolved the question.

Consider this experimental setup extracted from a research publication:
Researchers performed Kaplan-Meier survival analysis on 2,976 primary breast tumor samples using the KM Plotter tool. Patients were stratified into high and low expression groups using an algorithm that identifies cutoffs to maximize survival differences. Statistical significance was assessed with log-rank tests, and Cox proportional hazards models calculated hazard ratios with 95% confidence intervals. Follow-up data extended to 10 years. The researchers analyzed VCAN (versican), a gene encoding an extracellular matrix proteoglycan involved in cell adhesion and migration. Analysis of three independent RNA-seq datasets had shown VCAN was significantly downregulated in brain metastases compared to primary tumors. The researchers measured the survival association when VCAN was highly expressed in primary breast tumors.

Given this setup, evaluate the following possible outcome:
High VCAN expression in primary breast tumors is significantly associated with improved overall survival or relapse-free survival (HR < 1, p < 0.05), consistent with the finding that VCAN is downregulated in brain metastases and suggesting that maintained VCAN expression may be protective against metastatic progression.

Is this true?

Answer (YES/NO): YES